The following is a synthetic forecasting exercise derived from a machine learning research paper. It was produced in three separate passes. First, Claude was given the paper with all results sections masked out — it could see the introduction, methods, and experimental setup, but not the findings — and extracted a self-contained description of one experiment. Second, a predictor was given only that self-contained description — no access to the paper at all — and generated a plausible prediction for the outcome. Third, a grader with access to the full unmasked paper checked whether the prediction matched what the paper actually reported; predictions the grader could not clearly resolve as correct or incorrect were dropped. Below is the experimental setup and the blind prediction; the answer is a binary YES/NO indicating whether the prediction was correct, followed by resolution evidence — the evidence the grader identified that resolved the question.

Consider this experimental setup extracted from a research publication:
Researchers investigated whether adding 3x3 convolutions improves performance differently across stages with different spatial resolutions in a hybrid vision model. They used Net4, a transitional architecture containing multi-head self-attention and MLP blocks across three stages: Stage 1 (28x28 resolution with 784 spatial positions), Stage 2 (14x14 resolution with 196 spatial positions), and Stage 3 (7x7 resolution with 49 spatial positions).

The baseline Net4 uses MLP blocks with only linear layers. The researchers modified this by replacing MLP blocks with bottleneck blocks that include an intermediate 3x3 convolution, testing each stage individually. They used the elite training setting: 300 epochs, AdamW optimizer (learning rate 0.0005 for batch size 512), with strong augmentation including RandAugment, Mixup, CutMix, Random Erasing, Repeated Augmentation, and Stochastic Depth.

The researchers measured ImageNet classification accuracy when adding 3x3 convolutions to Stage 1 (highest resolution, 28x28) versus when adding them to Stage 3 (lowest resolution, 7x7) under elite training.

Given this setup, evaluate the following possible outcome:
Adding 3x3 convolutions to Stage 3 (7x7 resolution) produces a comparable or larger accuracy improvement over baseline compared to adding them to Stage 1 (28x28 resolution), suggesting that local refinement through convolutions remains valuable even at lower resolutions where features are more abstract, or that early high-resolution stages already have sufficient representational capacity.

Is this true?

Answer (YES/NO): NO